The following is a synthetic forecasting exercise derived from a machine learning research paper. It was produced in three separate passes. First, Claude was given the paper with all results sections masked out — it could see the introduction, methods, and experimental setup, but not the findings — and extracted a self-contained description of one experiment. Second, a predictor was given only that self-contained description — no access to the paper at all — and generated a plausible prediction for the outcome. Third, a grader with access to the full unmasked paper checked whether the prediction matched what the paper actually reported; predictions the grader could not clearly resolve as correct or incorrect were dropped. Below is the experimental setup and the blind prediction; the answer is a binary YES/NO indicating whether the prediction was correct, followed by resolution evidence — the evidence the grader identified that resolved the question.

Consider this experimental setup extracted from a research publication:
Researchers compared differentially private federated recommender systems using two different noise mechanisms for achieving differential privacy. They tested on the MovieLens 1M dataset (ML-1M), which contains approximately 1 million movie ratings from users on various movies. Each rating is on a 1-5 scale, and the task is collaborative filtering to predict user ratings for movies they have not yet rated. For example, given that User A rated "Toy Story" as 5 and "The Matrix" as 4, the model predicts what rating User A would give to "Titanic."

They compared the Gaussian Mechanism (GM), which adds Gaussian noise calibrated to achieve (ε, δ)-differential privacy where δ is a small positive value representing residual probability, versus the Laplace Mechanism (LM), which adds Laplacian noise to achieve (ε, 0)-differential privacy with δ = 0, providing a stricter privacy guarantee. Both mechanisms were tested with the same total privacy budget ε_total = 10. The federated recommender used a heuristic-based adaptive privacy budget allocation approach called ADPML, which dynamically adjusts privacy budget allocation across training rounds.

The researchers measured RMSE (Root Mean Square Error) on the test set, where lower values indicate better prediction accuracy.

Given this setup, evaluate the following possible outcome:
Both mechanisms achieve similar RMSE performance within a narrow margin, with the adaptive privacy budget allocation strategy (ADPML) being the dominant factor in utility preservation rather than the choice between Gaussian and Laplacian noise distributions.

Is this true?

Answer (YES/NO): NO